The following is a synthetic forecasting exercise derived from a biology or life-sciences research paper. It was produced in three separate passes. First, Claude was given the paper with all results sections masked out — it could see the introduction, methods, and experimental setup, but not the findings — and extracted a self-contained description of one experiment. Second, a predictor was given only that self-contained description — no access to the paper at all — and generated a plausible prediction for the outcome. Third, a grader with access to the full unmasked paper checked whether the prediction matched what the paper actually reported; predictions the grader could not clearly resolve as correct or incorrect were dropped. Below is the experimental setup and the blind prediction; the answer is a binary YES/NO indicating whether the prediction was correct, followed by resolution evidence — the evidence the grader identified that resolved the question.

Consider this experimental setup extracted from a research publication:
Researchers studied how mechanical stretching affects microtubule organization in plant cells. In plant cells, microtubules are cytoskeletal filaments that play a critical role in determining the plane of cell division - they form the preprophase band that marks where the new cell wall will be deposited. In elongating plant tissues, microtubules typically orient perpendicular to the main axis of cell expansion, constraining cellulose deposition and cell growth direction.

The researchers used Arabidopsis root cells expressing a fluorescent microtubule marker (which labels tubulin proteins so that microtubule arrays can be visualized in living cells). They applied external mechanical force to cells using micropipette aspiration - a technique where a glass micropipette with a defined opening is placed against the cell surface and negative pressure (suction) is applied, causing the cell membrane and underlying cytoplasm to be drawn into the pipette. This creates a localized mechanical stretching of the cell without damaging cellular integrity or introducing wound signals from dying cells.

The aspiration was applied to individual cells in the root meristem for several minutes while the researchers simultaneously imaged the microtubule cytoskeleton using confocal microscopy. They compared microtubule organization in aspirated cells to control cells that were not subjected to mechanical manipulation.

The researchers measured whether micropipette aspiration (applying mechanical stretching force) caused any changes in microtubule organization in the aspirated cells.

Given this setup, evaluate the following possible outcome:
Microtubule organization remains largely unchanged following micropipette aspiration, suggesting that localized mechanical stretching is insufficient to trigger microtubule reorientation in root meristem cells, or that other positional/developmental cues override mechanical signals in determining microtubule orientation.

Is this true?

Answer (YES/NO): NO